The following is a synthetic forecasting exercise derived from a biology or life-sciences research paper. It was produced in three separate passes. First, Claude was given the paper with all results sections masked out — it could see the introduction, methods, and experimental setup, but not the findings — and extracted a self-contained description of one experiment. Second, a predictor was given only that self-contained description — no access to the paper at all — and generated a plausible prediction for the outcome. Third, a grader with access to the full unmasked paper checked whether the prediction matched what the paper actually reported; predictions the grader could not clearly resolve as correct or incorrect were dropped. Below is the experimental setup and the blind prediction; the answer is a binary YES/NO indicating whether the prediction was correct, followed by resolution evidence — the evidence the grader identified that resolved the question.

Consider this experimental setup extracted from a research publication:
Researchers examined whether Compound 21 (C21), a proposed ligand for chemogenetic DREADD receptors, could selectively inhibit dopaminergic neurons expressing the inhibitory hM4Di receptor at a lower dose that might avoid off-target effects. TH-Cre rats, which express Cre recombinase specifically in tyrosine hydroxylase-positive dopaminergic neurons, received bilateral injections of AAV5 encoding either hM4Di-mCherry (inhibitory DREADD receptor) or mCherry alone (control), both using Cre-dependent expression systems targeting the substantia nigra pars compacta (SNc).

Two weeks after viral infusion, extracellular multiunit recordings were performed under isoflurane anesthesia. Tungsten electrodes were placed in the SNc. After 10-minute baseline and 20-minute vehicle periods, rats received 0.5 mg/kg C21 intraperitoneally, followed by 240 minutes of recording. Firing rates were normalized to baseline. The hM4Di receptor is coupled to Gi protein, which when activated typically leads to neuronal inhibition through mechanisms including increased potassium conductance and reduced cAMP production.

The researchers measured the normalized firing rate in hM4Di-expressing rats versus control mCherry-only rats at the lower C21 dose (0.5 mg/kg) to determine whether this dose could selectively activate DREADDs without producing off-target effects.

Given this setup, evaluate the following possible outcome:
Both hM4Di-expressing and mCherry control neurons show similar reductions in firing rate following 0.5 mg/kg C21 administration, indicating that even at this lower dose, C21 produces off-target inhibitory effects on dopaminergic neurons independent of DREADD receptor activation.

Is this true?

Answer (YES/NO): NO